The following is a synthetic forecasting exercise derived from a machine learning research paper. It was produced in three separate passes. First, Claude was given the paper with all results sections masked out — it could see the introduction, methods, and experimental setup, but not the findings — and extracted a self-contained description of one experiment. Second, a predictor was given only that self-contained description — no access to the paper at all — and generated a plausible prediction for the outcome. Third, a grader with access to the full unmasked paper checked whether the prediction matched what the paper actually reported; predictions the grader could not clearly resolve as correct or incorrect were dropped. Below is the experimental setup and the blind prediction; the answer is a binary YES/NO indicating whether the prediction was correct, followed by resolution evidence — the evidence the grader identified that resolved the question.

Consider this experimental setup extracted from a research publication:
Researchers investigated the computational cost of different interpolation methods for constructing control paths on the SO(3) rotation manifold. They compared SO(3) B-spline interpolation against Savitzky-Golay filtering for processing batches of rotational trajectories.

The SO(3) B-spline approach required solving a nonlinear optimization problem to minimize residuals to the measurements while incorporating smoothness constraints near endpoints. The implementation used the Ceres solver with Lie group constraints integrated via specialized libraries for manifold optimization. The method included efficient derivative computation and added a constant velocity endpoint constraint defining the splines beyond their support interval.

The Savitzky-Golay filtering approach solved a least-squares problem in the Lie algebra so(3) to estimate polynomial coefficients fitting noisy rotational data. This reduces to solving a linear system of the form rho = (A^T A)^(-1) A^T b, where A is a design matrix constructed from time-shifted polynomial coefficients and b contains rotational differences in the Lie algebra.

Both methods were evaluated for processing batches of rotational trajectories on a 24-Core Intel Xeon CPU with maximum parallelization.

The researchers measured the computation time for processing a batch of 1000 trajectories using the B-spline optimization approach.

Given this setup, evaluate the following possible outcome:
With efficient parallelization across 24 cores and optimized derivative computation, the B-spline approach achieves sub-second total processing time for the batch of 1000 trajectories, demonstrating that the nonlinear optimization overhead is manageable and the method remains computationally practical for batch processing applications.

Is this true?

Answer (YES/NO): NO